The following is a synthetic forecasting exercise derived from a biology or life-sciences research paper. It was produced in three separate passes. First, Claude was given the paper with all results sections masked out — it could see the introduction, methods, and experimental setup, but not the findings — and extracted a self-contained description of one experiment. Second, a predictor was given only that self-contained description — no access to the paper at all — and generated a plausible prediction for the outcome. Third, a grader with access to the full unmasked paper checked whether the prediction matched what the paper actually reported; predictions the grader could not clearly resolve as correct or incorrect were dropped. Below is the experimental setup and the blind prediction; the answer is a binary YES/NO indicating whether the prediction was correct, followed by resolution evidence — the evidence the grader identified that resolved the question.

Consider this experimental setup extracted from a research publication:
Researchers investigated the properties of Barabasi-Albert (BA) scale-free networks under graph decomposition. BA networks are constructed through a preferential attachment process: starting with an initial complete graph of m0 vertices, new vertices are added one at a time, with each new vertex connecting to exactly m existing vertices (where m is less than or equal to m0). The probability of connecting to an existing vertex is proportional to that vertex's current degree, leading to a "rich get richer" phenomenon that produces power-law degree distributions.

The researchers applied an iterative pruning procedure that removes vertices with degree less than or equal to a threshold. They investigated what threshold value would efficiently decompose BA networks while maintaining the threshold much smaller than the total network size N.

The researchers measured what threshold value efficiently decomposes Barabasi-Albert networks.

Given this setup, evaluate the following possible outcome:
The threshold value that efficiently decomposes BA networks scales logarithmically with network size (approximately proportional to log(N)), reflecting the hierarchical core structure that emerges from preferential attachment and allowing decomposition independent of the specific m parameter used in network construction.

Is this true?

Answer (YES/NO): NO